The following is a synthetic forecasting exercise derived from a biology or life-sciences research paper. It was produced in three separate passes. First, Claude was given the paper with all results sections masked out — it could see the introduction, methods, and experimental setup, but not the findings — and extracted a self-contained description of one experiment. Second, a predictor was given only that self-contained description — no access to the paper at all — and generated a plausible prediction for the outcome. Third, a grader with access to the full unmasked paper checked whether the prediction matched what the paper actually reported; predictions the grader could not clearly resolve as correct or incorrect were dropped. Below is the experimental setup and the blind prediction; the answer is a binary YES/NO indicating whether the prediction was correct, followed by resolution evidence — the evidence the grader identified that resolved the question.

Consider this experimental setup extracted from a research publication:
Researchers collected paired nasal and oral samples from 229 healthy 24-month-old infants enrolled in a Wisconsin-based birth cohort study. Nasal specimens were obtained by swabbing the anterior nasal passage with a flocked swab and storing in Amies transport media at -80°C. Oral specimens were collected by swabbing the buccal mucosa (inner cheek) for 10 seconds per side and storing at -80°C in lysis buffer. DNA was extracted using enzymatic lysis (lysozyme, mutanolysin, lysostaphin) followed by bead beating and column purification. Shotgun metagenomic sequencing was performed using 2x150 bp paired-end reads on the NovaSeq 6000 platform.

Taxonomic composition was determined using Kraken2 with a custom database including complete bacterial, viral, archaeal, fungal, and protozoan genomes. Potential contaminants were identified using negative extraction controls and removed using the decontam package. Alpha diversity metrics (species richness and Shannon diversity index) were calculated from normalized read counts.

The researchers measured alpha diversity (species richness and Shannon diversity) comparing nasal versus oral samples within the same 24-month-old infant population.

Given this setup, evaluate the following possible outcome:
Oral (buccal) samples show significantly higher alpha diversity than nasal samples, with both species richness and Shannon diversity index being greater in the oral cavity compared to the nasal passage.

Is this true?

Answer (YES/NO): YES